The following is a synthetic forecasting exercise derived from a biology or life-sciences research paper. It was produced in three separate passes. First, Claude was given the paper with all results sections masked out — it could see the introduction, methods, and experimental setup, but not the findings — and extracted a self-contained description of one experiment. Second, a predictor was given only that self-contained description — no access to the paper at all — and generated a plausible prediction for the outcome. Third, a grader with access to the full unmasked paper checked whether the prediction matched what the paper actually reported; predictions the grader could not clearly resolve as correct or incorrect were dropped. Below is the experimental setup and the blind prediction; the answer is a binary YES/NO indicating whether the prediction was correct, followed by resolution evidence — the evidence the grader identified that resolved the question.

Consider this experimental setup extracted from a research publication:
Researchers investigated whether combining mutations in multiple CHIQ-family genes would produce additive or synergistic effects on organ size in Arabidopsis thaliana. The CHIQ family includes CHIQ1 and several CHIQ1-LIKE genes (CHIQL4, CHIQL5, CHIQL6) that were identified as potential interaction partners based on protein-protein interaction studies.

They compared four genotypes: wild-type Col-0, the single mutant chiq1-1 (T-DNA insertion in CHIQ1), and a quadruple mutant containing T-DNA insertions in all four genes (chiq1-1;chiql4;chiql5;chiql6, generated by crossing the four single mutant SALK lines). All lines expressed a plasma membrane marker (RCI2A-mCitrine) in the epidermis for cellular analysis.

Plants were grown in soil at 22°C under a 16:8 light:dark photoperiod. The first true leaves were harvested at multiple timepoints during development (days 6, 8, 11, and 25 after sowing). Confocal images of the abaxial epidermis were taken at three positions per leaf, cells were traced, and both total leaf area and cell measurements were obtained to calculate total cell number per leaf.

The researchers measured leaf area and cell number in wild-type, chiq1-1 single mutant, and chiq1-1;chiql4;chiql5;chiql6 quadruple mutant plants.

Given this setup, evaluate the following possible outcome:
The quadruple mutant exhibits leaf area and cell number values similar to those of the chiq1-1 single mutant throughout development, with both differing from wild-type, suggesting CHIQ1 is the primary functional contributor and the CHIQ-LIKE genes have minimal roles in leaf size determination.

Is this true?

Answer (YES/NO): NO